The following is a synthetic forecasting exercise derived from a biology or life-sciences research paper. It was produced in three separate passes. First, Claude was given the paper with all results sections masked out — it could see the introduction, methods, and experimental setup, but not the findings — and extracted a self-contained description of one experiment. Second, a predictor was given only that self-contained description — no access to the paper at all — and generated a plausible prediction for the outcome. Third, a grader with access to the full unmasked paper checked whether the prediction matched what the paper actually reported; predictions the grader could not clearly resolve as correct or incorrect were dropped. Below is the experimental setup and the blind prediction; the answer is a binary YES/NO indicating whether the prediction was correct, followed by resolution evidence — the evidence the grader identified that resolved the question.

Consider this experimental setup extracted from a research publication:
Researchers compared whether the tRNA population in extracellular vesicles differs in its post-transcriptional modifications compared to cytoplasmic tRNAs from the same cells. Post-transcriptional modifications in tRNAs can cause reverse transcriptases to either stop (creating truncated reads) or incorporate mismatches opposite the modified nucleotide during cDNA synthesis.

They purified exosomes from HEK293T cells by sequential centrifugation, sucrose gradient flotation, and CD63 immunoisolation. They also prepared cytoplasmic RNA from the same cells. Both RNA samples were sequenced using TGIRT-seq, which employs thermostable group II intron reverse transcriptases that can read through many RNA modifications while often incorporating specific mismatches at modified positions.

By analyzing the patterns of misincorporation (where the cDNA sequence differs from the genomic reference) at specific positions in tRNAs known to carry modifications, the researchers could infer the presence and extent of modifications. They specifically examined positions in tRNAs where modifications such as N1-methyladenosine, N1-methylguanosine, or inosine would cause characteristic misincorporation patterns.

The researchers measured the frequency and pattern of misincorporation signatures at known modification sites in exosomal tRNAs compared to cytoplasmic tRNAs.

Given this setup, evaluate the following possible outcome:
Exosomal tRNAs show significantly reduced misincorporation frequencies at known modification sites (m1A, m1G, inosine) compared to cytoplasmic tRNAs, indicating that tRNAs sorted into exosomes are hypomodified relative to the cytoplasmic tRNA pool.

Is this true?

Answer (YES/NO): NO